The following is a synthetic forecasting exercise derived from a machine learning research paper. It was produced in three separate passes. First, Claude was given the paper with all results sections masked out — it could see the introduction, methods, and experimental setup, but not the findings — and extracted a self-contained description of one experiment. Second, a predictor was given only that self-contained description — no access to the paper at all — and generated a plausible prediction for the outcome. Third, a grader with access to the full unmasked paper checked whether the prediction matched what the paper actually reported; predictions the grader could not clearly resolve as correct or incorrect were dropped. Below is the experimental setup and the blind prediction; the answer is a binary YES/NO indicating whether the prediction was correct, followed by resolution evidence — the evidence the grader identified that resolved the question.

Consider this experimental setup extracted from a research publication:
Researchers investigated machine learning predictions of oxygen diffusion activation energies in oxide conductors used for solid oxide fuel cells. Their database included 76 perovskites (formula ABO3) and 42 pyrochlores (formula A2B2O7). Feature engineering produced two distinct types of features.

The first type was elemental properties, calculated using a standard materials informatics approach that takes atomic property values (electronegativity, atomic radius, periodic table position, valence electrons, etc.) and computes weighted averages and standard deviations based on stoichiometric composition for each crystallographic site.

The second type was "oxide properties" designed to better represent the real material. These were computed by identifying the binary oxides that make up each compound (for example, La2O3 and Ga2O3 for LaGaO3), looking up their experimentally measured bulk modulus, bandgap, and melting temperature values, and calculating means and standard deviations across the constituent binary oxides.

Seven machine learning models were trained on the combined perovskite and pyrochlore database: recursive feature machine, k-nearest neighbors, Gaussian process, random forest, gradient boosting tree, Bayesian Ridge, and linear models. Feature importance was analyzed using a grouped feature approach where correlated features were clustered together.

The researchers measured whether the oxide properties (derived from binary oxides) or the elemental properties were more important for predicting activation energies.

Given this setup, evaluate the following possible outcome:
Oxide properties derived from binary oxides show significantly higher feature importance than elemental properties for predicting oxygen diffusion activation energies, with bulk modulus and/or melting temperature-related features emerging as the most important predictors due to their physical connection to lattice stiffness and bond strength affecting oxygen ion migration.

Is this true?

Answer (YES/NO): NO